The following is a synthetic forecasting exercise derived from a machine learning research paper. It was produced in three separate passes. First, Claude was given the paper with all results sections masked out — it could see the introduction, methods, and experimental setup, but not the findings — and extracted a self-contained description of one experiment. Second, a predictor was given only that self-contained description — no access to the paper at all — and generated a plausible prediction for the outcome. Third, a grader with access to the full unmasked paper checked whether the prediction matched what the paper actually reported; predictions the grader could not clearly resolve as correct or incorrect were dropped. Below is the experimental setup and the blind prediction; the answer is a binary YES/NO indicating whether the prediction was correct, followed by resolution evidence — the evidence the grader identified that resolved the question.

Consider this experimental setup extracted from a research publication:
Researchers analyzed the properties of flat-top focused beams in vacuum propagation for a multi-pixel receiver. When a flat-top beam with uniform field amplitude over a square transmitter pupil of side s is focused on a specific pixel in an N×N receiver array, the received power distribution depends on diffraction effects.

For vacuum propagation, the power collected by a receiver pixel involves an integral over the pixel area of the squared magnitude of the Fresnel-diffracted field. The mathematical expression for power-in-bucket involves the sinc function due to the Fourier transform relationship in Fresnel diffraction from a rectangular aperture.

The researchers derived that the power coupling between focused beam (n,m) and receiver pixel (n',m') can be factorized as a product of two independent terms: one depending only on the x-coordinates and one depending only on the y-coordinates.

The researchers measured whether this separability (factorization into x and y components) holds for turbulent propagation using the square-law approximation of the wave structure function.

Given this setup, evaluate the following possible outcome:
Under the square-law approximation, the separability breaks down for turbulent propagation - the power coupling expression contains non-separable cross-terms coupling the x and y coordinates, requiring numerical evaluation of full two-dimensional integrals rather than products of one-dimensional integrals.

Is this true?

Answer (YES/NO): NO